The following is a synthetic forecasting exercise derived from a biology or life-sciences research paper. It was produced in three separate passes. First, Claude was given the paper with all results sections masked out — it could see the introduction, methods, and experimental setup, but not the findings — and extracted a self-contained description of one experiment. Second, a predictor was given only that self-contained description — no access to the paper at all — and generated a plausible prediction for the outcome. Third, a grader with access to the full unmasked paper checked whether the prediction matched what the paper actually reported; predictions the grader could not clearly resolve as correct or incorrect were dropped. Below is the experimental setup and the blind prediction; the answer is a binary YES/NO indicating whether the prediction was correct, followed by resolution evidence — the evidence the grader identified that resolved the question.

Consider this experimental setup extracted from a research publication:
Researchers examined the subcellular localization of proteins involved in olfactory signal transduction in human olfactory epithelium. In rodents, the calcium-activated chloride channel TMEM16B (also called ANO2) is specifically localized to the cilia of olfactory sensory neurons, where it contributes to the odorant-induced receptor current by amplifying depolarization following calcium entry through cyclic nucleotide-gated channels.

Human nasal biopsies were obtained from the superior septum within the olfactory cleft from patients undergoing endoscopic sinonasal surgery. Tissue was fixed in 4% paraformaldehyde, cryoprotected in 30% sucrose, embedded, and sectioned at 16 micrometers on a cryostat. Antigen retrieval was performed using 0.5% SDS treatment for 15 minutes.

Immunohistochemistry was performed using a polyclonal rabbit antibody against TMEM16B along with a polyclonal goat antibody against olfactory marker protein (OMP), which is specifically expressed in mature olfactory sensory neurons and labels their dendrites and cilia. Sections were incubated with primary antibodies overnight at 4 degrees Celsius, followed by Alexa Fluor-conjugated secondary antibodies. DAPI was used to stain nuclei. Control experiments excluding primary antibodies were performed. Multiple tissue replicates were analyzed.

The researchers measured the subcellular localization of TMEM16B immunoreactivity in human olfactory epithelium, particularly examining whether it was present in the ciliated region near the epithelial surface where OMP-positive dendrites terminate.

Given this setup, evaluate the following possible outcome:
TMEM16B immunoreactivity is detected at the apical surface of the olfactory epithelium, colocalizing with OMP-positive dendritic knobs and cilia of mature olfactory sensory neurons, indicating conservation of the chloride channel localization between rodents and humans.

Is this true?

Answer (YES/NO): YES